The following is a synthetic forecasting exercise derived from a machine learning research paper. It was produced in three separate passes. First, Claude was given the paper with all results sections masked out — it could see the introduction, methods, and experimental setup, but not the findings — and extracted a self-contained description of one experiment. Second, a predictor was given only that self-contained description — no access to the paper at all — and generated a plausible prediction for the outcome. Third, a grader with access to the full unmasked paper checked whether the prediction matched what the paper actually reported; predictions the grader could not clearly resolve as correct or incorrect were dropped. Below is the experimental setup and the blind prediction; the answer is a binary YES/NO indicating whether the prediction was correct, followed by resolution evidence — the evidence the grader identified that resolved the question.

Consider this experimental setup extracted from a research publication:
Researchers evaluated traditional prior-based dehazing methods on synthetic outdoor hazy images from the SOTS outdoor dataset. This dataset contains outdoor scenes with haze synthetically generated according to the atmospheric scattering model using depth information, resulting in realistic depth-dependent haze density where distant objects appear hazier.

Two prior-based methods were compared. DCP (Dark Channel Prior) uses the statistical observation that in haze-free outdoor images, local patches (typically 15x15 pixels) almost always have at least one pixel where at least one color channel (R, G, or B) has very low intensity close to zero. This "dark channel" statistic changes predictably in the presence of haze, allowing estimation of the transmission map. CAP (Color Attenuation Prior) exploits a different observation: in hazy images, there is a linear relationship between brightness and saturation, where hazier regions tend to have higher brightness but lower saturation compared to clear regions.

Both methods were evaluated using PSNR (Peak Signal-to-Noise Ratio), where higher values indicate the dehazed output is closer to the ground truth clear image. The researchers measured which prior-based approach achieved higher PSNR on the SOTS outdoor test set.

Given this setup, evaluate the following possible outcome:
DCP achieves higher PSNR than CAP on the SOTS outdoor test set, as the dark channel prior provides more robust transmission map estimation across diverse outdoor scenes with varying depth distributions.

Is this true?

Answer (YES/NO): NO